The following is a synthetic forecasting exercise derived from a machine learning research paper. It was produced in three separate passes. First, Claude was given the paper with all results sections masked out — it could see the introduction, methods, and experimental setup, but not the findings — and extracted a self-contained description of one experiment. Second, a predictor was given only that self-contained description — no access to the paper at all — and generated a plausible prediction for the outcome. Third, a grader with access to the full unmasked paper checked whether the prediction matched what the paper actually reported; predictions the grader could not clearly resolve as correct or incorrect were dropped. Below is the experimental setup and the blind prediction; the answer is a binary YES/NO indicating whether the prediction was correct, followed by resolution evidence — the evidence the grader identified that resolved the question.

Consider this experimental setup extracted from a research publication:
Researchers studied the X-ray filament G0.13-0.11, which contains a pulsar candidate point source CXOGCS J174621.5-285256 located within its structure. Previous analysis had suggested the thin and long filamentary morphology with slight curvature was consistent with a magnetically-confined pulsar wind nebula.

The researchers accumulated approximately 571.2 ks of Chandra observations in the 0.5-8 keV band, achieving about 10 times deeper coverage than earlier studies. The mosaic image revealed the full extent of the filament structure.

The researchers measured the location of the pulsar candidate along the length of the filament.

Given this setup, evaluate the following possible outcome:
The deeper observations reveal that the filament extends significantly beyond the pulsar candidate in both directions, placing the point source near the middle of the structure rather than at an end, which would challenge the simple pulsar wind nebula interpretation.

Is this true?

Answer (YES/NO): YES